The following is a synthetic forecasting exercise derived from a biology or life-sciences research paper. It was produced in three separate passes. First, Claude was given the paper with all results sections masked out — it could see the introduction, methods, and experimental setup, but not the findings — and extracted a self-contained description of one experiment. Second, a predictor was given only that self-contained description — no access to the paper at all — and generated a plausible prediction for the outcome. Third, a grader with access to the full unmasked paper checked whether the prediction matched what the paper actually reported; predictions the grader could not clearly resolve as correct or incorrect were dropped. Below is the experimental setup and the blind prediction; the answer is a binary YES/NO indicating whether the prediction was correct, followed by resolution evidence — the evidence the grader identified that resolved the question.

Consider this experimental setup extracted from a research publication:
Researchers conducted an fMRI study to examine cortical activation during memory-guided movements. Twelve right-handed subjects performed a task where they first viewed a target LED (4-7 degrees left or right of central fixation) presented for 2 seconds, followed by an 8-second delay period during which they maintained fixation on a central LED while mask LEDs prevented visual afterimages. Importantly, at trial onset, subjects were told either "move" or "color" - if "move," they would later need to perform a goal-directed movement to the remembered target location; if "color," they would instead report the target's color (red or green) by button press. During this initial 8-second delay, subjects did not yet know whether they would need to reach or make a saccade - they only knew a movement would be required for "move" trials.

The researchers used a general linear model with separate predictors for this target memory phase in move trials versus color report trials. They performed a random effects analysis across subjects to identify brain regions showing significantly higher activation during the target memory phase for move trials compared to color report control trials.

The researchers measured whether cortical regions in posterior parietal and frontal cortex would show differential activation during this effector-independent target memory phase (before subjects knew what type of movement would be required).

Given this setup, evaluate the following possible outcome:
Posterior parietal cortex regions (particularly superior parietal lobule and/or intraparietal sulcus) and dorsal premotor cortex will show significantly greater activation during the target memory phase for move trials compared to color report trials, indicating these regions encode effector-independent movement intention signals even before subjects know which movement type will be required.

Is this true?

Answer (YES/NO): NO